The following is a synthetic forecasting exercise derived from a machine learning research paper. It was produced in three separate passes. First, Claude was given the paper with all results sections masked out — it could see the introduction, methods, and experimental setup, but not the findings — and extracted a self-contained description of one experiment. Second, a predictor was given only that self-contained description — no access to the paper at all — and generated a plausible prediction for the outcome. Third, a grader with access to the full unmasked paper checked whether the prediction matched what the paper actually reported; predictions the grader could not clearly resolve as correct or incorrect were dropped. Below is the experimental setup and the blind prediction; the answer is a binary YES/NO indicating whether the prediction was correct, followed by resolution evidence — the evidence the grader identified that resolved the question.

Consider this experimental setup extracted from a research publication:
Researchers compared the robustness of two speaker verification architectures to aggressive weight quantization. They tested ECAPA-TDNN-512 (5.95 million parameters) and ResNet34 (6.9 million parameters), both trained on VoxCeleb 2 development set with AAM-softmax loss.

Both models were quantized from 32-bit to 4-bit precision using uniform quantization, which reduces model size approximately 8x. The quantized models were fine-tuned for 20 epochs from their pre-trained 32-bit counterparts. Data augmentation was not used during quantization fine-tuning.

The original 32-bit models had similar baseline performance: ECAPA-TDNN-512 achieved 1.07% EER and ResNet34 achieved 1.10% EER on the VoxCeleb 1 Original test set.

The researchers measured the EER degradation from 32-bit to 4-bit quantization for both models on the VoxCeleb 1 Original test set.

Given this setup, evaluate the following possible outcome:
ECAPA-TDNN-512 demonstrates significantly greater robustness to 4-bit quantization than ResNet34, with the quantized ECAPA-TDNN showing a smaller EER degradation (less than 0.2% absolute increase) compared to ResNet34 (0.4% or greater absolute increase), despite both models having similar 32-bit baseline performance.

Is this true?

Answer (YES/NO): NO